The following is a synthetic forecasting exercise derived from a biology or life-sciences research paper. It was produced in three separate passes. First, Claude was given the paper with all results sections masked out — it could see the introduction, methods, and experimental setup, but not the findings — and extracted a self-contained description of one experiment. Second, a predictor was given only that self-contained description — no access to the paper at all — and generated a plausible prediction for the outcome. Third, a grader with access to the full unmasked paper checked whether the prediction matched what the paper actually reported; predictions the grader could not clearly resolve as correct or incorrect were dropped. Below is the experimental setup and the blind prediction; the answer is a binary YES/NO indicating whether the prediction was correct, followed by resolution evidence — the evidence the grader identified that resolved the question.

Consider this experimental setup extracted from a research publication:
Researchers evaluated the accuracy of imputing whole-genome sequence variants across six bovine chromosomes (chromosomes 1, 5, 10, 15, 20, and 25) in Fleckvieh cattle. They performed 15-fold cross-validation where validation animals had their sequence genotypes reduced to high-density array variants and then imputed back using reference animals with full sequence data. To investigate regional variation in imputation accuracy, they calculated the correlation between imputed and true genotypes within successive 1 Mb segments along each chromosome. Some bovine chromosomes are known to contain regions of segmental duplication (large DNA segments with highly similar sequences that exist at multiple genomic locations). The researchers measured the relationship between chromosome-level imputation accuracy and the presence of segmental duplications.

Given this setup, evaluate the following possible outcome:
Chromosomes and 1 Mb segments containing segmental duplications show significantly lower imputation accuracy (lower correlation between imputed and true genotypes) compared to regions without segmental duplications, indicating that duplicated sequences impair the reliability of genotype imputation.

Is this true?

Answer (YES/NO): YES